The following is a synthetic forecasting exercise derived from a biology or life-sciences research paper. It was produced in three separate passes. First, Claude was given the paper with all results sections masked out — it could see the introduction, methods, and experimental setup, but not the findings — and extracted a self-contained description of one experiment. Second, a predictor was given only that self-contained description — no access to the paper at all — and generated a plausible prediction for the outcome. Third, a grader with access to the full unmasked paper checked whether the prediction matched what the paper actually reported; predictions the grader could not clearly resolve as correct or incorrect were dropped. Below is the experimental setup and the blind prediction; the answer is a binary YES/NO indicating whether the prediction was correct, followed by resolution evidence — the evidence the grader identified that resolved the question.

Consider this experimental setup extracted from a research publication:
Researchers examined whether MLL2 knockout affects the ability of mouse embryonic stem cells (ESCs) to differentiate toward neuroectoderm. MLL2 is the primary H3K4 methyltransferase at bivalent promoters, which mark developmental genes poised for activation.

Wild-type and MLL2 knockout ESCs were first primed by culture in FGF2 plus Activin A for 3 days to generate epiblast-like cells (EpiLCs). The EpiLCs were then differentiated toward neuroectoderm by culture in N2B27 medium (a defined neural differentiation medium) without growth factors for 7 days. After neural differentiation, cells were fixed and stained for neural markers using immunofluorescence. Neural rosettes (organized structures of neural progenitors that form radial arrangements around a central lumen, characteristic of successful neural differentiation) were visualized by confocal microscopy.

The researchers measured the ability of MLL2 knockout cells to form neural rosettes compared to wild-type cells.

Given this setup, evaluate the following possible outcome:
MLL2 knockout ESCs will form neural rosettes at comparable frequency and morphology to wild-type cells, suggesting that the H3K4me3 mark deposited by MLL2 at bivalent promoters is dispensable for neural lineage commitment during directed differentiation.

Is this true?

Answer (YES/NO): NO